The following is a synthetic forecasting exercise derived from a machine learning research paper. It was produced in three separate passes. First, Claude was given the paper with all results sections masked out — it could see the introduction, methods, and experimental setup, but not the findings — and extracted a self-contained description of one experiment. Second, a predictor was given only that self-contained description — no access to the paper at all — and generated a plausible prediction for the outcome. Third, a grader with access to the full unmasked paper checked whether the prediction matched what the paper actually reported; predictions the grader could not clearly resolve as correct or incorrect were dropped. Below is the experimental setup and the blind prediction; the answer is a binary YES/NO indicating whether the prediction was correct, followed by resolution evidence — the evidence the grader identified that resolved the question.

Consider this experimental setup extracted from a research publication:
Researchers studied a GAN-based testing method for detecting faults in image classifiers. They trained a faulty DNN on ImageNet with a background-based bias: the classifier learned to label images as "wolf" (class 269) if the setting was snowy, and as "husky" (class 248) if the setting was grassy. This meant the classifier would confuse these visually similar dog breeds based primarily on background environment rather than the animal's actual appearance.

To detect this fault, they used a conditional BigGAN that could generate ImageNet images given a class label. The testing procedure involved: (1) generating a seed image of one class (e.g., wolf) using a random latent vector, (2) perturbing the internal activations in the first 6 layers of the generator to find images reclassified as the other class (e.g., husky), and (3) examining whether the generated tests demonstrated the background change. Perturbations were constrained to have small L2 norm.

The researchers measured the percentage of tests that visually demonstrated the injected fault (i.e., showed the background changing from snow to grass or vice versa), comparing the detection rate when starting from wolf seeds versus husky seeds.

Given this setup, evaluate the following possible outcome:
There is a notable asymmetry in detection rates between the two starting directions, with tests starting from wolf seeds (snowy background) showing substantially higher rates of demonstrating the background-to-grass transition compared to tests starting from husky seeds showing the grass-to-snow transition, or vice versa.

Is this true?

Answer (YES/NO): YES